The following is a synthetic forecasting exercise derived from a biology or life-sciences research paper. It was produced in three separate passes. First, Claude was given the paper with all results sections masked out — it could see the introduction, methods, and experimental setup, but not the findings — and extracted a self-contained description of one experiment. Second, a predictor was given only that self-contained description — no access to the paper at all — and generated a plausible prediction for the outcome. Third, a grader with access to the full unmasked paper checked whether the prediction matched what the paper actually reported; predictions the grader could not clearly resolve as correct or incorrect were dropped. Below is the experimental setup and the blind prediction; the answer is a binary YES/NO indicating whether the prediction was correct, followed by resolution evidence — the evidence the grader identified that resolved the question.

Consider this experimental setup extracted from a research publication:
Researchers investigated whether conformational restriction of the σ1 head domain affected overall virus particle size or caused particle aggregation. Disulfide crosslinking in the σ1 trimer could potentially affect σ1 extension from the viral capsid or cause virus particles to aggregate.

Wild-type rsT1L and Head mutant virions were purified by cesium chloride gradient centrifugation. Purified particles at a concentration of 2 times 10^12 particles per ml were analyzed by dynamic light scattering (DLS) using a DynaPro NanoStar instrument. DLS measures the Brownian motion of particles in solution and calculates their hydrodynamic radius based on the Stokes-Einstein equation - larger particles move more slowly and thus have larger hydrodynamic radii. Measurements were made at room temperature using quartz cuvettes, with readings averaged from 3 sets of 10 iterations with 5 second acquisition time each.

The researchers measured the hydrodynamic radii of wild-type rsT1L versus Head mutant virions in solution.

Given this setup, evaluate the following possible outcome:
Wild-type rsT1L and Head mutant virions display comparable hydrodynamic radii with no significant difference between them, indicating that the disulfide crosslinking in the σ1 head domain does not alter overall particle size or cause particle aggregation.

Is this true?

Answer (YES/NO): YES